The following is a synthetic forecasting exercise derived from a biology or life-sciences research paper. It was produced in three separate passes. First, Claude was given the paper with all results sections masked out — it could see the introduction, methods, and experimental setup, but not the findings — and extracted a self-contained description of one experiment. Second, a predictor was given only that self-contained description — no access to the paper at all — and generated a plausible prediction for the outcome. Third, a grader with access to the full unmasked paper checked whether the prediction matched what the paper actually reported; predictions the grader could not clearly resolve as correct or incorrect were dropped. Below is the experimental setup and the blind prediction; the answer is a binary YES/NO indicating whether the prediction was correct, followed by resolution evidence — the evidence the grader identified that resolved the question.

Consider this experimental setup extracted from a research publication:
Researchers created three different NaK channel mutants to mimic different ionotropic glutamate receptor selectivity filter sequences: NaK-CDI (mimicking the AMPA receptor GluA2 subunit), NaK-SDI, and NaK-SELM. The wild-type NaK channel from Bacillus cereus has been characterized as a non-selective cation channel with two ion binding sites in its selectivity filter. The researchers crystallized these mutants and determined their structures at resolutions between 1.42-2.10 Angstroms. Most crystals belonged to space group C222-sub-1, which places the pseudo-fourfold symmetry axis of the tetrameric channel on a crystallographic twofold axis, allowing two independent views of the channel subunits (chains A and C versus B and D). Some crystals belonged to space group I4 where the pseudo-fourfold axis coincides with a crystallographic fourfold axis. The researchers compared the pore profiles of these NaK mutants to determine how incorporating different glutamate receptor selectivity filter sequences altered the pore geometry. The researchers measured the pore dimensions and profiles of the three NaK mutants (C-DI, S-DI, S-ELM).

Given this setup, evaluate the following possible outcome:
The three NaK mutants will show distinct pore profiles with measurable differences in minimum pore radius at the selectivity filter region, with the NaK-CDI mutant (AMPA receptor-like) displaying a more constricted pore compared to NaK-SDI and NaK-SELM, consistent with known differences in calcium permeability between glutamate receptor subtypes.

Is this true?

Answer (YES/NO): NO